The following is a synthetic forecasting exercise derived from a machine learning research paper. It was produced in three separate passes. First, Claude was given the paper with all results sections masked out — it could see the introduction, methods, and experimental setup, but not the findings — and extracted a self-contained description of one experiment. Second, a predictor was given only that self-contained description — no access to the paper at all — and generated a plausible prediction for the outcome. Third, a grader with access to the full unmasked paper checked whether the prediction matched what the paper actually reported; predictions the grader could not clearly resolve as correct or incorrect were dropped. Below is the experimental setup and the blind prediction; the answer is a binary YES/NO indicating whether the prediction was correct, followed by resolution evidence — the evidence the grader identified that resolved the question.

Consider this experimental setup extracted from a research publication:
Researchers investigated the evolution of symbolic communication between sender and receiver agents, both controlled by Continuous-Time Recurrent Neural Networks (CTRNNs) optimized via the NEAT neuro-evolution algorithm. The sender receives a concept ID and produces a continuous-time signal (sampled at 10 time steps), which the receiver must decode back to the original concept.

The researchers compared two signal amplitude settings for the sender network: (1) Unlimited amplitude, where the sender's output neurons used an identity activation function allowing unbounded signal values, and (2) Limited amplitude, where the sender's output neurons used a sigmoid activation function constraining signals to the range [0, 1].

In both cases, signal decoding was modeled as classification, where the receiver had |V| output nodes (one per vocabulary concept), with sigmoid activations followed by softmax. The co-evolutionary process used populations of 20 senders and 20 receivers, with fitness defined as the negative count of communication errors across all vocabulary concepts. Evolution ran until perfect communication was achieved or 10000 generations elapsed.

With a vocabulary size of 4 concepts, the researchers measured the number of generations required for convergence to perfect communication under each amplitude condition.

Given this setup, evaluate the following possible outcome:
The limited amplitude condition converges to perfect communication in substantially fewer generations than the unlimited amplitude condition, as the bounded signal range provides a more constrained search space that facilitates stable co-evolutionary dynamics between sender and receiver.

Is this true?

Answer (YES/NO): NO